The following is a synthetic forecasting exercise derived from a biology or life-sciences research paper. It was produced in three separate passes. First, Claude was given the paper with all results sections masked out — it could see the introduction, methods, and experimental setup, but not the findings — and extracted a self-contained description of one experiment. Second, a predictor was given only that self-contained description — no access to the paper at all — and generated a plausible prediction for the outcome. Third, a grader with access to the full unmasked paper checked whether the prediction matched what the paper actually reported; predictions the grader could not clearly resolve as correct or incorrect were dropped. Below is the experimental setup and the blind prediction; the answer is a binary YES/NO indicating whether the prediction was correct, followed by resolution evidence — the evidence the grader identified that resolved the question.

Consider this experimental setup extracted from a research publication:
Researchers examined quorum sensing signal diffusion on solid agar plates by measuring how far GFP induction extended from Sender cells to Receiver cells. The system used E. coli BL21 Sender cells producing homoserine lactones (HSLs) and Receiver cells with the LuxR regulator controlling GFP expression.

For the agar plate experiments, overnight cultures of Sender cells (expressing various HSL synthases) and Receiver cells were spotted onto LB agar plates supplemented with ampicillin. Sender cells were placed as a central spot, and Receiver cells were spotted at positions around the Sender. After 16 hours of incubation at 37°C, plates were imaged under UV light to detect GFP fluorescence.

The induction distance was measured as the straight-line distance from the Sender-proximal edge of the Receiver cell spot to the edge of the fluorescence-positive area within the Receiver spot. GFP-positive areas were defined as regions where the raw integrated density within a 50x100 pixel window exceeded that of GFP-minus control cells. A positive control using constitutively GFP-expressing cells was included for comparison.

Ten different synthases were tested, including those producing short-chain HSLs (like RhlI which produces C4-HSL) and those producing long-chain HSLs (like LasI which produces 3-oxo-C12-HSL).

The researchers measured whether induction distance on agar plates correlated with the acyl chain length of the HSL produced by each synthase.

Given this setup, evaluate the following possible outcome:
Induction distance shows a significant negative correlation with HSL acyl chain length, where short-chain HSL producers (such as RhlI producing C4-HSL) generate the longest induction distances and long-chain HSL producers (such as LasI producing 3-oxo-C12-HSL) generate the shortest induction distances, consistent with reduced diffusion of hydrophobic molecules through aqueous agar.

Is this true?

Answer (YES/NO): NO